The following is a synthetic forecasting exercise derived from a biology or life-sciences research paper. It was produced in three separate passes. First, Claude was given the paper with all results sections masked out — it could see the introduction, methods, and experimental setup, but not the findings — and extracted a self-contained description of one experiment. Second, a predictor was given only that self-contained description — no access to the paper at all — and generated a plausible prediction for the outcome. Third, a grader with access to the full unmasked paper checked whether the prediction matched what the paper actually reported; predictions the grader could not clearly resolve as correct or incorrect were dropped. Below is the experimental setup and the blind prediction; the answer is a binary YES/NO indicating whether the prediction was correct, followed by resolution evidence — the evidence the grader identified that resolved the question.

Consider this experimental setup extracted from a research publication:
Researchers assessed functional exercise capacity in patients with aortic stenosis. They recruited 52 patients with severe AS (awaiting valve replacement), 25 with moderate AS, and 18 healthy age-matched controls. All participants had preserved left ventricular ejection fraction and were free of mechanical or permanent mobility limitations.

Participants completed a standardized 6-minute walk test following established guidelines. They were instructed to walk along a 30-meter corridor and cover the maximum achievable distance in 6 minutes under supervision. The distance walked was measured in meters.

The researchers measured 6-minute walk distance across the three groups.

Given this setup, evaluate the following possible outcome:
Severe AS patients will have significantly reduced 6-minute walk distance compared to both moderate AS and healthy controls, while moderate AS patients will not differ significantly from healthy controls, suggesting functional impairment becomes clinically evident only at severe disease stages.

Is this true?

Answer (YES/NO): NO